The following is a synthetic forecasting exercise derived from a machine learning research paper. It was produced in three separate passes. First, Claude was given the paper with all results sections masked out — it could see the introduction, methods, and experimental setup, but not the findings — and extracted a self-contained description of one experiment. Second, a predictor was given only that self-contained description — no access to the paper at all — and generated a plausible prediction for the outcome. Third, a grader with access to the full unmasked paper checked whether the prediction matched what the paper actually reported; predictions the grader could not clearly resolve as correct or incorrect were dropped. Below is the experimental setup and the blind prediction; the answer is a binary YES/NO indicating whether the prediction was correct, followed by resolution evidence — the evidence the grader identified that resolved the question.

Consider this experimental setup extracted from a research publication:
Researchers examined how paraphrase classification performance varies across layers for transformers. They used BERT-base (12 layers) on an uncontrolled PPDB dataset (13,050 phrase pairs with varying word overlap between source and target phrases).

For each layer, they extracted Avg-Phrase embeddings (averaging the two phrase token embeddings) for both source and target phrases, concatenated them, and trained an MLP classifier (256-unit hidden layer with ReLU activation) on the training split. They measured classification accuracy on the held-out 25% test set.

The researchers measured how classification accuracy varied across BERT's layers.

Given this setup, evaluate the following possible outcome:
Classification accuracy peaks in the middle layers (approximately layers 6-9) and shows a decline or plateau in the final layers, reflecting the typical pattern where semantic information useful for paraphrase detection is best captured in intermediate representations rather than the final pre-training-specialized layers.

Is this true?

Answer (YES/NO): NO